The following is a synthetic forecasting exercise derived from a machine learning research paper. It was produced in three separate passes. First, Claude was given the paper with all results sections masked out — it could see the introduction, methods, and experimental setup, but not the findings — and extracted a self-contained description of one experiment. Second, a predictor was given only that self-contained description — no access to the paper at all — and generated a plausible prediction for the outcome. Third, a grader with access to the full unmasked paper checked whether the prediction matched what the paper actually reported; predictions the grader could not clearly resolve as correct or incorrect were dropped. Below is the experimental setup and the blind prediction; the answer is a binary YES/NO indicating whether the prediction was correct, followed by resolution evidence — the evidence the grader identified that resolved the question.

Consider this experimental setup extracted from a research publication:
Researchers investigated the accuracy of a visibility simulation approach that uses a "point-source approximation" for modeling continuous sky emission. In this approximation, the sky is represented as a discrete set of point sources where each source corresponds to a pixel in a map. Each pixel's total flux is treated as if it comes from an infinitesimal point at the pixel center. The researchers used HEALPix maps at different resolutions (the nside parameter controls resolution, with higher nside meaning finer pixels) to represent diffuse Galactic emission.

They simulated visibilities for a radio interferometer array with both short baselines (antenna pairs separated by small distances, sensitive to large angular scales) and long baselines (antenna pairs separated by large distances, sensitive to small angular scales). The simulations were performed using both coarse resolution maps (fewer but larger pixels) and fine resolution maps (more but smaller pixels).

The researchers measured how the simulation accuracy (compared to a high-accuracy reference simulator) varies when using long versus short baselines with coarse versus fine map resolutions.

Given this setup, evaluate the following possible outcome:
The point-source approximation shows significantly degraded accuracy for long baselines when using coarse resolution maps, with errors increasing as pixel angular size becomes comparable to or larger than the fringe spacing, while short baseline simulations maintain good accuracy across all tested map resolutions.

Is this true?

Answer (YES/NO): YES